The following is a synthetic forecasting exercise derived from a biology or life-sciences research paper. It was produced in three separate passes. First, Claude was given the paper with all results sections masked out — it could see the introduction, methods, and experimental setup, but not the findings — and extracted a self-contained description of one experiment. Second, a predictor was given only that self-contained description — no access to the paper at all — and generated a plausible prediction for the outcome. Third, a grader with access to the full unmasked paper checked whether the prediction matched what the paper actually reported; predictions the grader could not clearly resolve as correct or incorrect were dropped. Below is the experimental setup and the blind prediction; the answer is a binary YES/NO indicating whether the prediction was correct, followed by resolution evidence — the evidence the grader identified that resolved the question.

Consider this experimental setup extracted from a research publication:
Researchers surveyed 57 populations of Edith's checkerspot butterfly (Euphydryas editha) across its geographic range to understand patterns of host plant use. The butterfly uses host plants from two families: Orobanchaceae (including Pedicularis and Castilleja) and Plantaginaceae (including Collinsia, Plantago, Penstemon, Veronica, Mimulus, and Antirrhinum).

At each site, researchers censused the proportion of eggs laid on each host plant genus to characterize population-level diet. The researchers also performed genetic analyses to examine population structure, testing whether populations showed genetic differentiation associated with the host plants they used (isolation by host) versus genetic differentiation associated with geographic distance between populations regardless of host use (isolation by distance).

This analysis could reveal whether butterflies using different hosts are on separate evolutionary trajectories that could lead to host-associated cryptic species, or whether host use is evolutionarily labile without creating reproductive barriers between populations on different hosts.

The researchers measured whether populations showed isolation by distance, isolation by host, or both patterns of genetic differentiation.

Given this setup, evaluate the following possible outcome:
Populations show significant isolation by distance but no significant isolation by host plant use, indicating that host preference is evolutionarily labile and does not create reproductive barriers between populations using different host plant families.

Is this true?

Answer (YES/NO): YES